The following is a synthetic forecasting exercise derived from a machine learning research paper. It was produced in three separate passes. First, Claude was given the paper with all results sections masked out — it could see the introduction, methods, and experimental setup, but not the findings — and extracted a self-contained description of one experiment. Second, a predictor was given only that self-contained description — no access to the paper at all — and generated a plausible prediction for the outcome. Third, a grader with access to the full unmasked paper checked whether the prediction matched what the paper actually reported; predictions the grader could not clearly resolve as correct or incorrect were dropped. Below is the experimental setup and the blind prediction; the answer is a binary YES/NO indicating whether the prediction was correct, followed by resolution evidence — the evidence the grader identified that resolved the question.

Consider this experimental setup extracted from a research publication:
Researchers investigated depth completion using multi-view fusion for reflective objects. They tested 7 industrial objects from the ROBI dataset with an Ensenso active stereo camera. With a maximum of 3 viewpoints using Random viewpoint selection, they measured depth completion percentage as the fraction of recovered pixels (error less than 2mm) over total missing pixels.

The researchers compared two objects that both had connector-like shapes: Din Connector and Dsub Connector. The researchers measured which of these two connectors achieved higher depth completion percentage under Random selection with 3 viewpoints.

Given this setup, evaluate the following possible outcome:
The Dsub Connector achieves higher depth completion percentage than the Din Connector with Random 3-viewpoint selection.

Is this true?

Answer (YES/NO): YES